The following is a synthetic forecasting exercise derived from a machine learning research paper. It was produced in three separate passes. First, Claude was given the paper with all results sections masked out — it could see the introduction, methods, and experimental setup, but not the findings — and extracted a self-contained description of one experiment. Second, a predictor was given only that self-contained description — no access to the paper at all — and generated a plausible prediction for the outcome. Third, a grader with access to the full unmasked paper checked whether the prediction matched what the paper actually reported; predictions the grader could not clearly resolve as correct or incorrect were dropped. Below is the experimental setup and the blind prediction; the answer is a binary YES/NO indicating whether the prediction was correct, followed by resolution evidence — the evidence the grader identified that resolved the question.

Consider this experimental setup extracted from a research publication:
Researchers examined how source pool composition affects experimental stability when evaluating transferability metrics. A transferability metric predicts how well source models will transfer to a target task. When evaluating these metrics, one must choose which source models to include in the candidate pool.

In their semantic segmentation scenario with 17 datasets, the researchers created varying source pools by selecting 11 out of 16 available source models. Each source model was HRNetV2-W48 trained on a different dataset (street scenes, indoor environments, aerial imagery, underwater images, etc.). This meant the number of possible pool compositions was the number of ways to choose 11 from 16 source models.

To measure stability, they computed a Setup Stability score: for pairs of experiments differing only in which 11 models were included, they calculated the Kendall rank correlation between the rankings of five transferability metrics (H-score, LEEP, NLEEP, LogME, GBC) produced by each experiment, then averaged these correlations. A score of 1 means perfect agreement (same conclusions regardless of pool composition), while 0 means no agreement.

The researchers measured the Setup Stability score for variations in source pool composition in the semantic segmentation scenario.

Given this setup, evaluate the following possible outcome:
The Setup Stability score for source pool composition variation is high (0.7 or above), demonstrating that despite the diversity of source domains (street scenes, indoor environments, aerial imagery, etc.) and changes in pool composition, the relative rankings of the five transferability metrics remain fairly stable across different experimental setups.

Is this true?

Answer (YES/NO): NO